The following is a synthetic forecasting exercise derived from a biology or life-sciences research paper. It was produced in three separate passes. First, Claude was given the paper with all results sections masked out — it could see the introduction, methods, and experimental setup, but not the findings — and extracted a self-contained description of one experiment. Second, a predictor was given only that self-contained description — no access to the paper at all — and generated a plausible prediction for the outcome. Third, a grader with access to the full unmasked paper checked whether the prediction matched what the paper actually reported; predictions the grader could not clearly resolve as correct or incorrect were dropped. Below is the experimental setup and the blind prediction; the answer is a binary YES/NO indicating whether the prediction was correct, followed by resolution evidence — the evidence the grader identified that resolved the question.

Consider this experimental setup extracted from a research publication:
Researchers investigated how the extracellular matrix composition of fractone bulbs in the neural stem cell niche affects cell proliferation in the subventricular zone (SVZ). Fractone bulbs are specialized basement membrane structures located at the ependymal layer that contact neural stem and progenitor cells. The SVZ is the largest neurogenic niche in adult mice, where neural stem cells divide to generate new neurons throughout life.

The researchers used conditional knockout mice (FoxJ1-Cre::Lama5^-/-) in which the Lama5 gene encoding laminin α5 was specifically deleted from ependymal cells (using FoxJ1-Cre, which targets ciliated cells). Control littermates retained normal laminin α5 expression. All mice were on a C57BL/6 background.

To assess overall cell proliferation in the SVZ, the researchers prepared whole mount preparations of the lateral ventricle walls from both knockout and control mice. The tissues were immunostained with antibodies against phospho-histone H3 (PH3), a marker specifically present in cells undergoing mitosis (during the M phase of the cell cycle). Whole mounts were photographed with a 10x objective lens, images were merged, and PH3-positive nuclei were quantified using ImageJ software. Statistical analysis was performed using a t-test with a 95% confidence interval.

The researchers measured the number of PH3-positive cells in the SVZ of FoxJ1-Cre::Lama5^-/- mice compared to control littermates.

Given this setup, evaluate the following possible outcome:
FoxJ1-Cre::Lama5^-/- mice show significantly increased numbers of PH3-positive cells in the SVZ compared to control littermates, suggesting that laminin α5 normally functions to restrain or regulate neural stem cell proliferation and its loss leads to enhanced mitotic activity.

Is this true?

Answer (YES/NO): YES